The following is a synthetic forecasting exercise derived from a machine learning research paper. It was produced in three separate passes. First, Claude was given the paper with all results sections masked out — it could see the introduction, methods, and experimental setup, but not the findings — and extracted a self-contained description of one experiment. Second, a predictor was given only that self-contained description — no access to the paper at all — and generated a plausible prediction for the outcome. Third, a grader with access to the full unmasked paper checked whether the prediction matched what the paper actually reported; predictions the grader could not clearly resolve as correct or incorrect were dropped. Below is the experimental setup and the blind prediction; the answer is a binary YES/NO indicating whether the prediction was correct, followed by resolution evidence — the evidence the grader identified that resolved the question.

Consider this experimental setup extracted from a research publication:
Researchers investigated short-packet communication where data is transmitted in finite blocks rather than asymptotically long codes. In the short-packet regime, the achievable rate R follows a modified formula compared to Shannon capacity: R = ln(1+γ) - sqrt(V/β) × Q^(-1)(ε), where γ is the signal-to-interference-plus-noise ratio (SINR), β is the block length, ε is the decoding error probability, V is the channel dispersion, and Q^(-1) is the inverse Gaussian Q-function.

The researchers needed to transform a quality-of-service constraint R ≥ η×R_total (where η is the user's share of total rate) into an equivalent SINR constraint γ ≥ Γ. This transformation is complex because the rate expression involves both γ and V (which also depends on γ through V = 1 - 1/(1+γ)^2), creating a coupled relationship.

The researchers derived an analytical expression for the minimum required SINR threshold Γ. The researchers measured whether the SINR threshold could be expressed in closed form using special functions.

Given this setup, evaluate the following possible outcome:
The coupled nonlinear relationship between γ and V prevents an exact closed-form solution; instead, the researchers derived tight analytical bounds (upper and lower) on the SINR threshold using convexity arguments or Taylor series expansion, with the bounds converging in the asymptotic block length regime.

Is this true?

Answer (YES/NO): NO